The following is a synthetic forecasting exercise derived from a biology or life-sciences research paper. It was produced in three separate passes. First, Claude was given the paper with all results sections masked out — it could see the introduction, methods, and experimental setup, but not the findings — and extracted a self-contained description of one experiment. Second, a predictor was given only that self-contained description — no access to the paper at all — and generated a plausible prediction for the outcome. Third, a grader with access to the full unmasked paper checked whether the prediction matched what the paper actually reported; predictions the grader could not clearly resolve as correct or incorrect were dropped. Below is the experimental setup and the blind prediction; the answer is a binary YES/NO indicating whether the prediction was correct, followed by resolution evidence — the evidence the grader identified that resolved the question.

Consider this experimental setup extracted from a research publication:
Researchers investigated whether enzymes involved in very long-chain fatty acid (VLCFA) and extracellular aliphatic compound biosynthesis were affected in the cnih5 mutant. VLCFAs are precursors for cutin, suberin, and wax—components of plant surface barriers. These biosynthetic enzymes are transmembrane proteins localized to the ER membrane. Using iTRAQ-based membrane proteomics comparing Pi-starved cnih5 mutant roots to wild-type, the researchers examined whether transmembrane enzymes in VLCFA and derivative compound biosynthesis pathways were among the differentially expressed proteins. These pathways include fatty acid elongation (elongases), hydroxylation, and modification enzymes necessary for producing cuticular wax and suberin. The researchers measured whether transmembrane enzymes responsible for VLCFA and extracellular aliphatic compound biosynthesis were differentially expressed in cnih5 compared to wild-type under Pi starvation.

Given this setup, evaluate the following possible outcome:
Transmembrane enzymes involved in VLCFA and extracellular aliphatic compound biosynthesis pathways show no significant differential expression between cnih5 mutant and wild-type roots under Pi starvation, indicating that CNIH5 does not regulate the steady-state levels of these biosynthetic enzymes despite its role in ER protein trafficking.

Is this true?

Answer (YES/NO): NO